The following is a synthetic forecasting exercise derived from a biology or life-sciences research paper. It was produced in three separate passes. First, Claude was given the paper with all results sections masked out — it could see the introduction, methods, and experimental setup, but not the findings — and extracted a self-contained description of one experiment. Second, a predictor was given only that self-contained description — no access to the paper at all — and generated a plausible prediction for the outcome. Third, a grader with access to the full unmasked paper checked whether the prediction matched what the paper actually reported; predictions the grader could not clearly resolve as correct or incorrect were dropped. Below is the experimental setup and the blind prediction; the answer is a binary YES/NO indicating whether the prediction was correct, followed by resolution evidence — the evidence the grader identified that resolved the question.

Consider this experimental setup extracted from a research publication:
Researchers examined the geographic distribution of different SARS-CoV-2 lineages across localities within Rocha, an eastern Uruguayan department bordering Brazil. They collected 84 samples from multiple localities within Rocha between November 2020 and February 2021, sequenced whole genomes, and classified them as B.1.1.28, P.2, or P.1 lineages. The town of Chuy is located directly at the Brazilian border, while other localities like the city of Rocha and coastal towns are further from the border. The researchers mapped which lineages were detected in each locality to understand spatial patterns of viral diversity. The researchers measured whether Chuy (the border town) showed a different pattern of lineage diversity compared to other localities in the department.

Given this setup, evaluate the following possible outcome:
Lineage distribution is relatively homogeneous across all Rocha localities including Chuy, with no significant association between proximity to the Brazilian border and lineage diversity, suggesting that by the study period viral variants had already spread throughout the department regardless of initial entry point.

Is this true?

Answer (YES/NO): NO